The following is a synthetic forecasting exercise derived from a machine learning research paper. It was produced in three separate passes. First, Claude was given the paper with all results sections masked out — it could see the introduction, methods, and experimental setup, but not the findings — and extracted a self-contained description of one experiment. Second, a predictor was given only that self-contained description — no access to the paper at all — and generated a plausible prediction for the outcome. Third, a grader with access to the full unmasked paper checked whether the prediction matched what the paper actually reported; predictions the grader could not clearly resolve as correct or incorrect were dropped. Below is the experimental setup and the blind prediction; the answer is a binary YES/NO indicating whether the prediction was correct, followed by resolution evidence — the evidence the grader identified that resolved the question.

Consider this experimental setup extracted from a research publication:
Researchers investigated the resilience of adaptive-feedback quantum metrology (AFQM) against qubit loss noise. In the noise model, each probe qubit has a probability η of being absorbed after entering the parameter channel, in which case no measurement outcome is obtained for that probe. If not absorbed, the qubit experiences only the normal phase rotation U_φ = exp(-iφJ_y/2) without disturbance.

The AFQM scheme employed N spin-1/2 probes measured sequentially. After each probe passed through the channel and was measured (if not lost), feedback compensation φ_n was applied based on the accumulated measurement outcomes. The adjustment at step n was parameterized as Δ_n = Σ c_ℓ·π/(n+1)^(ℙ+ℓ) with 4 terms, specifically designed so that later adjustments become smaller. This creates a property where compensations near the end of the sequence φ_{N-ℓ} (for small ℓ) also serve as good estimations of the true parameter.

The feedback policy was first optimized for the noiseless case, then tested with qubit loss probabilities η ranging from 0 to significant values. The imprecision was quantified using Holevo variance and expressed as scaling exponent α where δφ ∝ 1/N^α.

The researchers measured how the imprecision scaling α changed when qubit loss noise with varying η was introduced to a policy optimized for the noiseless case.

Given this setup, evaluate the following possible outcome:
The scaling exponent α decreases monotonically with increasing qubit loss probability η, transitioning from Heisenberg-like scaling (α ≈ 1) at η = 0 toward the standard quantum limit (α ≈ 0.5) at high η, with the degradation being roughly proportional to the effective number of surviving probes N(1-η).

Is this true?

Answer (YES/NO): NO